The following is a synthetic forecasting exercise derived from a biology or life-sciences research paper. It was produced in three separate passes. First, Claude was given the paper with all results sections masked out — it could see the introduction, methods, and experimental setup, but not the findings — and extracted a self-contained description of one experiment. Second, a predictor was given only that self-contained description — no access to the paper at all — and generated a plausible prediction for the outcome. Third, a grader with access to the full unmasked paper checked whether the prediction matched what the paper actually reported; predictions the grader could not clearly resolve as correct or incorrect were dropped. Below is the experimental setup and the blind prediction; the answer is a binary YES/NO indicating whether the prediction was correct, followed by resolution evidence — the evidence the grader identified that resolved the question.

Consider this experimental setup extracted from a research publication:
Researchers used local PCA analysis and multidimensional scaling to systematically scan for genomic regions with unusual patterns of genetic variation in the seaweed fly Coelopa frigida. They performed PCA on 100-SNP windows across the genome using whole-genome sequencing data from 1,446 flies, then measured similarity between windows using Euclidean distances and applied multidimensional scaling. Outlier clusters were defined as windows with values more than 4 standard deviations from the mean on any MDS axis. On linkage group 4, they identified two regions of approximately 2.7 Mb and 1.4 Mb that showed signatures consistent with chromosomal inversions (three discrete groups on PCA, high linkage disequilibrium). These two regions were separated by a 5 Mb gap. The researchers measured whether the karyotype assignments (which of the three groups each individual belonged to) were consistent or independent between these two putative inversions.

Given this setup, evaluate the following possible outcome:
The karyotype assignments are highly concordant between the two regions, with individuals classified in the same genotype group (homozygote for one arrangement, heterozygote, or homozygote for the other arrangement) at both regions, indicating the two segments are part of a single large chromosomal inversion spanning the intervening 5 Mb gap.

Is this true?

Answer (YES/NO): NO